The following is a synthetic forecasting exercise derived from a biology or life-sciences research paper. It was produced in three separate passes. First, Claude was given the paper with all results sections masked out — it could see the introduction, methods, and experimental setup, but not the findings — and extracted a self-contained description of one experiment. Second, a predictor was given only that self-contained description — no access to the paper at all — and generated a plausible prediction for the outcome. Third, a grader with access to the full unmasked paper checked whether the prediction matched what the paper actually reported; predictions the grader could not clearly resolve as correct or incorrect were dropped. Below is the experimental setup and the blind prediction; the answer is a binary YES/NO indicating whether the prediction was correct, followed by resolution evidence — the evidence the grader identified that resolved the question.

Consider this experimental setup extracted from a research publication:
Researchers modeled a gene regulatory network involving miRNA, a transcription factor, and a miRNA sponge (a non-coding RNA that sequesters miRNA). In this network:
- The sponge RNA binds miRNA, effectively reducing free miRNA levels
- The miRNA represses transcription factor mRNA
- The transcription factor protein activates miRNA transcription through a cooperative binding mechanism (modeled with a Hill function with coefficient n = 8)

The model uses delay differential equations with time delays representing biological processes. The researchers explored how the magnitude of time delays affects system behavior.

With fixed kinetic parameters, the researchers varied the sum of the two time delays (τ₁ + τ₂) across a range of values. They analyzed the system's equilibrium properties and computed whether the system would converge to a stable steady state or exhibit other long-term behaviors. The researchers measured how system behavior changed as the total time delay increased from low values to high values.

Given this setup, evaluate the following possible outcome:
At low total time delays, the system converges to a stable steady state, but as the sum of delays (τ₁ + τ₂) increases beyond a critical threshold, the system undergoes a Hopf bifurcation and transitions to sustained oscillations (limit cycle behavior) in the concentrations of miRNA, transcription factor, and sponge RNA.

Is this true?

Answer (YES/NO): YES